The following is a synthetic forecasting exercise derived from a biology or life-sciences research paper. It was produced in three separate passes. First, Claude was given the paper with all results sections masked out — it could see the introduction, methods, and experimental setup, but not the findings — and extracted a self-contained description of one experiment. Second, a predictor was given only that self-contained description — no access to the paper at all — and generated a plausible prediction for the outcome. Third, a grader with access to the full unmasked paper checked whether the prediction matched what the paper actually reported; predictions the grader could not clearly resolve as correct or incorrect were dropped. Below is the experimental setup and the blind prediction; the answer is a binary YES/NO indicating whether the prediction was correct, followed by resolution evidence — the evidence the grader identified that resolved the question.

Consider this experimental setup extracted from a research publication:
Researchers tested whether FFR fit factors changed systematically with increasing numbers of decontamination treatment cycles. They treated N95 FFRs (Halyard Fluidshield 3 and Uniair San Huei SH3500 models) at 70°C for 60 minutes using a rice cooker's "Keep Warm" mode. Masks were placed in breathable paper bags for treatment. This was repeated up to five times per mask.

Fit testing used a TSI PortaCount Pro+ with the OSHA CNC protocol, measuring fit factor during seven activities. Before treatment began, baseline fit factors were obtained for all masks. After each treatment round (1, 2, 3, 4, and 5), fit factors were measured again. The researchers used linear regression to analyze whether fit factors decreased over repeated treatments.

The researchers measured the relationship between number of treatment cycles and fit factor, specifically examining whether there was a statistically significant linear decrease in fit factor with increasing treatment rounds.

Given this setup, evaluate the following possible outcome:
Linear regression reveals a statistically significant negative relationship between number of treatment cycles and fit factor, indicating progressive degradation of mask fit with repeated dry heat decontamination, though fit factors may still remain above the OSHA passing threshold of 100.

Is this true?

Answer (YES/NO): NO